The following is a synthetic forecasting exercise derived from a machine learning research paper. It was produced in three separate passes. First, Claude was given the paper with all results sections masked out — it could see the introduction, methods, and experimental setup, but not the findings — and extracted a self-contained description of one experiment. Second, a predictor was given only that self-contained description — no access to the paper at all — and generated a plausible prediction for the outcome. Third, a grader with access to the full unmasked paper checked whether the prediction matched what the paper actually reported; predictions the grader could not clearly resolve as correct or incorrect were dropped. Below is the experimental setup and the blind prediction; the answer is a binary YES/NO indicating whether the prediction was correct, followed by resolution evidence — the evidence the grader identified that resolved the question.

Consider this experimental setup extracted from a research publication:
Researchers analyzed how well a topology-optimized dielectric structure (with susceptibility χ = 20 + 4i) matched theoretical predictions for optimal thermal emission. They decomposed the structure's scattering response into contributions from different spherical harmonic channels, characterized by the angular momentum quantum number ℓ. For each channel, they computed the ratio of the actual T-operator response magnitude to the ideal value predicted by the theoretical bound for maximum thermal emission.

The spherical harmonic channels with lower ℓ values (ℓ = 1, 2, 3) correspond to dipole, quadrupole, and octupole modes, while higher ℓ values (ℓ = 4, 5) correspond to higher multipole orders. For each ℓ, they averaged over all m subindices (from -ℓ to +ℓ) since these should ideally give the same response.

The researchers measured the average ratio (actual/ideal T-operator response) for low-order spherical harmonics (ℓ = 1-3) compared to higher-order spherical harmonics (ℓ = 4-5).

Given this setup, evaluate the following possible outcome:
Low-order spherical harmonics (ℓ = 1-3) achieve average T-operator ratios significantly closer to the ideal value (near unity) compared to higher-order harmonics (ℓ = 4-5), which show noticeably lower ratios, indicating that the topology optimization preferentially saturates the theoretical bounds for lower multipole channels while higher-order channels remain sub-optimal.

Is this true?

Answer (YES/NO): YES